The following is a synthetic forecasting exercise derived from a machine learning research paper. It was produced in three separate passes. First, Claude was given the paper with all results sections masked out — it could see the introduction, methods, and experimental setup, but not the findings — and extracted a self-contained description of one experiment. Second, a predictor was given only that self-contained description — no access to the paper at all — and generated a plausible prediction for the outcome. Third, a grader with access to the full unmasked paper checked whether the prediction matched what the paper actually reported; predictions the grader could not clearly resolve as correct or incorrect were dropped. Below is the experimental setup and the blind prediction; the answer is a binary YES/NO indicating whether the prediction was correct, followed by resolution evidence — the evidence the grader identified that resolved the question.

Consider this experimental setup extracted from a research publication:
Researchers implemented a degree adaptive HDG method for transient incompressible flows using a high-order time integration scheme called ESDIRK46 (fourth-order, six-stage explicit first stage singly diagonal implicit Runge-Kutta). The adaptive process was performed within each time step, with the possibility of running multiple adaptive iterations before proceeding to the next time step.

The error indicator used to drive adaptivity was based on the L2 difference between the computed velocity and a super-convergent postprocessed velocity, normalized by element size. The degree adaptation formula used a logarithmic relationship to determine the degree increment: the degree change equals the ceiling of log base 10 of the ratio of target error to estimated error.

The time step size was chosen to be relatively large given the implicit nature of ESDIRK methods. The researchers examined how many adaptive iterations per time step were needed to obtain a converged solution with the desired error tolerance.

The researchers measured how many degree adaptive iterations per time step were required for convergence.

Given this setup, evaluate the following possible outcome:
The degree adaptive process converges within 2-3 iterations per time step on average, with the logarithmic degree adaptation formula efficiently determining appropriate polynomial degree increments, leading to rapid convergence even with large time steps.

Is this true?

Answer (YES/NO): YES